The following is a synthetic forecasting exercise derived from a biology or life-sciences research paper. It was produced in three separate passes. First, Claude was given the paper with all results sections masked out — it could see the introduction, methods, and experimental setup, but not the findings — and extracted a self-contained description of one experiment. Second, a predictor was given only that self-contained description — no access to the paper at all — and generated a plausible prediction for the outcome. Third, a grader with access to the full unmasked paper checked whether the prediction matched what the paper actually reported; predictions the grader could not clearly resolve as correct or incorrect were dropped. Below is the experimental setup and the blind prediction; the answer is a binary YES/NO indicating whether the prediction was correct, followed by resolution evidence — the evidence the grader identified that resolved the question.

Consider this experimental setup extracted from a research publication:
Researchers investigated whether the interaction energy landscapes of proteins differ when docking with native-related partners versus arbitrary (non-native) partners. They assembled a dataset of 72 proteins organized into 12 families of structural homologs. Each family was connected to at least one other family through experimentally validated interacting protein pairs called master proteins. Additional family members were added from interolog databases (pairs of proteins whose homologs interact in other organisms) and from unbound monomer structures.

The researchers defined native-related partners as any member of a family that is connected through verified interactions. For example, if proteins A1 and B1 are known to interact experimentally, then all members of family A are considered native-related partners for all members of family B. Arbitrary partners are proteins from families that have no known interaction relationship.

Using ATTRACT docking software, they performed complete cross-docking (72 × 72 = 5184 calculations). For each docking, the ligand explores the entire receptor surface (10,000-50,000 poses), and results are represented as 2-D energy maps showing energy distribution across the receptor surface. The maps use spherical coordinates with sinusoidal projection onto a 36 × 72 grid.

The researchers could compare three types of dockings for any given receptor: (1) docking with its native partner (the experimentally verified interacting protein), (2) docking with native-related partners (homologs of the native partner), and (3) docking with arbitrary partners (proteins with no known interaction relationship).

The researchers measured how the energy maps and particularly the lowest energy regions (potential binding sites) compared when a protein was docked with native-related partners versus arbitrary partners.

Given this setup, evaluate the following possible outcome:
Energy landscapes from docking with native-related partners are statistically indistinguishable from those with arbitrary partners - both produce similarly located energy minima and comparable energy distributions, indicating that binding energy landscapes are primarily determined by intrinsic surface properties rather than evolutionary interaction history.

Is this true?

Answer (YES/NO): NO